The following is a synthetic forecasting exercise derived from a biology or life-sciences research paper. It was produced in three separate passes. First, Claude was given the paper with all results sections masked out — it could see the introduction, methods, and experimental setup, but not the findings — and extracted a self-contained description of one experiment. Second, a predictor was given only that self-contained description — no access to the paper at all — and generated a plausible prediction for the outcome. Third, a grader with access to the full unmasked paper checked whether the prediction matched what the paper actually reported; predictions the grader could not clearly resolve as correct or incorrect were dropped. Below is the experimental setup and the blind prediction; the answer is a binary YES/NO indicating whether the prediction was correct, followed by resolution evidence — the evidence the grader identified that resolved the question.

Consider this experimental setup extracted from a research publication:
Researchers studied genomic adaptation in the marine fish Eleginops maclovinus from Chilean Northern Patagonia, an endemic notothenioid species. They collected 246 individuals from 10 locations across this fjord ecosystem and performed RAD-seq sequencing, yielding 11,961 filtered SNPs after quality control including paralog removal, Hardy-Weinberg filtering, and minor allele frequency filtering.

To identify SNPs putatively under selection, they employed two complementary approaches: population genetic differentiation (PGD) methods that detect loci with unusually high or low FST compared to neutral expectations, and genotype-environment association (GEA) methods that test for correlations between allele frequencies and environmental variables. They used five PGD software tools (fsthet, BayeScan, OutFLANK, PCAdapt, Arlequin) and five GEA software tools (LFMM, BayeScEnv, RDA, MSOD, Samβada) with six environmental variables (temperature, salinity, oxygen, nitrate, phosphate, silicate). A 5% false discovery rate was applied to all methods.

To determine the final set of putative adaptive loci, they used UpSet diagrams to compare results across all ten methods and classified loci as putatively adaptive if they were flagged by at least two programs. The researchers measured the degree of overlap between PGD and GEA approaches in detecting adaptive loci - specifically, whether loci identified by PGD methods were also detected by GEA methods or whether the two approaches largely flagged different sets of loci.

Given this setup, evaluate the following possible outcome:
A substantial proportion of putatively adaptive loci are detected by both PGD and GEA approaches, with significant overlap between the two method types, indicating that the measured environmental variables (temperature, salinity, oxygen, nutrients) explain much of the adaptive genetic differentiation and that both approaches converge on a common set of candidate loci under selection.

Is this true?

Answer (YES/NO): NO